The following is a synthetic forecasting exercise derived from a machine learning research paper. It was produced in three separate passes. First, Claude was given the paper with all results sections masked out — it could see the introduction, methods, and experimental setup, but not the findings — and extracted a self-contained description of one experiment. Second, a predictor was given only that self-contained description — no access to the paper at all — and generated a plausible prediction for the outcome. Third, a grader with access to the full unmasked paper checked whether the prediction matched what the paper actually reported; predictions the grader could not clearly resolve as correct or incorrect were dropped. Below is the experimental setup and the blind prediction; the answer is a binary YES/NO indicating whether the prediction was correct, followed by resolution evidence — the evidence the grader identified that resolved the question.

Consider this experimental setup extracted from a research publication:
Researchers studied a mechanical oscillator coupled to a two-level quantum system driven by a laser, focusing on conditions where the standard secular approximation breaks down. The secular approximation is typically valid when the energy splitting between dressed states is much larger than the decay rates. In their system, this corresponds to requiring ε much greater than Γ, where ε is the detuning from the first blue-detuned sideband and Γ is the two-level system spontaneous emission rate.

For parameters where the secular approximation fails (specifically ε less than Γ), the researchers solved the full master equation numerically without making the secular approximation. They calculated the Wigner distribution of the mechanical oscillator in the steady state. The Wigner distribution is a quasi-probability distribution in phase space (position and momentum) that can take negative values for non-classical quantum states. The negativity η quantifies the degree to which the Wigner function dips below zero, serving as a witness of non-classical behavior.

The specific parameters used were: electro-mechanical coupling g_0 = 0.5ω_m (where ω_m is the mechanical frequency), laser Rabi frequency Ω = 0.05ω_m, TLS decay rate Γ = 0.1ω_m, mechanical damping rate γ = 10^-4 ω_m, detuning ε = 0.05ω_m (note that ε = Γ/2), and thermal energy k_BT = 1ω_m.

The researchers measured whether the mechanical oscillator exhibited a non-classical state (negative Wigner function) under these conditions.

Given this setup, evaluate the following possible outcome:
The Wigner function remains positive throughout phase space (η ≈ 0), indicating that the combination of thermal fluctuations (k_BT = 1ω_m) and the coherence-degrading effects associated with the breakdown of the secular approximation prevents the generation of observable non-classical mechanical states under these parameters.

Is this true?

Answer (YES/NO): NO